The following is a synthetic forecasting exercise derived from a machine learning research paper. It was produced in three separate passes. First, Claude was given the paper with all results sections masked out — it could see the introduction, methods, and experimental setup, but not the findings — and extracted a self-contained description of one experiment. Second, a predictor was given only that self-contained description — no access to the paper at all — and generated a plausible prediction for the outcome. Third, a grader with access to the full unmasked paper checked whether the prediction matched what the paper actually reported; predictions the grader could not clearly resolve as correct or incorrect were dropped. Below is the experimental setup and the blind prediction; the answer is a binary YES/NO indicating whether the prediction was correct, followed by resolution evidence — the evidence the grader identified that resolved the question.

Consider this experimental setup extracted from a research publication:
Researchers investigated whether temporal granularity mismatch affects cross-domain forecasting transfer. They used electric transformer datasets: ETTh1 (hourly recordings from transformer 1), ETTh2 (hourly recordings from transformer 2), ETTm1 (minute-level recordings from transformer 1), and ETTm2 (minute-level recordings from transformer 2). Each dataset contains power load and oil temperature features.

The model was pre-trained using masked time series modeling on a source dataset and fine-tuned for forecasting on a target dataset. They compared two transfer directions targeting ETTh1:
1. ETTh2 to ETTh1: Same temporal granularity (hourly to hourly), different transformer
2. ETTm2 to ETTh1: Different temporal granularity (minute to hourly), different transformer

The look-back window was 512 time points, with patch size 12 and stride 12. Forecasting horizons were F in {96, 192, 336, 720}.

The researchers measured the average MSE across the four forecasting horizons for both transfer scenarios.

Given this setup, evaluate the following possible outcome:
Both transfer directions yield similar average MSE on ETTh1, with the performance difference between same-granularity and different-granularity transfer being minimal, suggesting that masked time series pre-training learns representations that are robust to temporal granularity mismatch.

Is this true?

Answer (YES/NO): YES